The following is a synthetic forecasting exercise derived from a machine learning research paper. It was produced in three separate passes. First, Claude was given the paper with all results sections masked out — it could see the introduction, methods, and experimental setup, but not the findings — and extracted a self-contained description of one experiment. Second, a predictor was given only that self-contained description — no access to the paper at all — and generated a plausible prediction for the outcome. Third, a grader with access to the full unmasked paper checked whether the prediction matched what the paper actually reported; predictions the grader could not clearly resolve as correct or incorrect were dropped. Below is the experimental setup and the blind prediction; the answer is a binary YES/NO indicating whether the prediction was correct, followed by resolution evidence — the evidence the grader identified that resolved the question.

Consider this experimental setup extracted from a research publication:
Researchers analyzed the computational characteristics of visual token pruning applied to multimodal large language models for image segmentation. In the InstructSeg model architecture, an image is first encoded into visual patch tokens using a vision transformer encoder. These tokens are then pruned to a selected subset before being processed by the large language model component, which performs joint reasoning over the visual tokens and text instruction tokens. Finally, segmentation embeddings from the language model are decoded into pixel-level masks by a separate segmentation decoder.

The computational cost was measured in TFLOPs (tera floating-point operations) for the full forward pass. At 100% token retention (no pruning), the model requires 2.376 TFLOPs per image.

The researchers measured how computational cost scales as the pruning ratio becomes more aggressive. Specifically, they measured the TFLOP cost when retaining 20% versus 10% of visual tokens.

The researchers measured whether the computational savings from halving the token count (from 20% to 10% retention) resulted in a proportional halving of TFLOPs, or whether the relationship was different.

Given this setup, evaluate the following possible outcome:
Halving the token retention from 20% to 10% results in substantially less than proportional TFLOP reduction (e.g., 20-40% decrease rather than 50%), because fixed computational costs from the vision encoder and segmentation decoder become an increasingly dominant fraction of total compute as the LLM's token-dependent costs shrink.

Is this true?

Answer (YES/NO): YES